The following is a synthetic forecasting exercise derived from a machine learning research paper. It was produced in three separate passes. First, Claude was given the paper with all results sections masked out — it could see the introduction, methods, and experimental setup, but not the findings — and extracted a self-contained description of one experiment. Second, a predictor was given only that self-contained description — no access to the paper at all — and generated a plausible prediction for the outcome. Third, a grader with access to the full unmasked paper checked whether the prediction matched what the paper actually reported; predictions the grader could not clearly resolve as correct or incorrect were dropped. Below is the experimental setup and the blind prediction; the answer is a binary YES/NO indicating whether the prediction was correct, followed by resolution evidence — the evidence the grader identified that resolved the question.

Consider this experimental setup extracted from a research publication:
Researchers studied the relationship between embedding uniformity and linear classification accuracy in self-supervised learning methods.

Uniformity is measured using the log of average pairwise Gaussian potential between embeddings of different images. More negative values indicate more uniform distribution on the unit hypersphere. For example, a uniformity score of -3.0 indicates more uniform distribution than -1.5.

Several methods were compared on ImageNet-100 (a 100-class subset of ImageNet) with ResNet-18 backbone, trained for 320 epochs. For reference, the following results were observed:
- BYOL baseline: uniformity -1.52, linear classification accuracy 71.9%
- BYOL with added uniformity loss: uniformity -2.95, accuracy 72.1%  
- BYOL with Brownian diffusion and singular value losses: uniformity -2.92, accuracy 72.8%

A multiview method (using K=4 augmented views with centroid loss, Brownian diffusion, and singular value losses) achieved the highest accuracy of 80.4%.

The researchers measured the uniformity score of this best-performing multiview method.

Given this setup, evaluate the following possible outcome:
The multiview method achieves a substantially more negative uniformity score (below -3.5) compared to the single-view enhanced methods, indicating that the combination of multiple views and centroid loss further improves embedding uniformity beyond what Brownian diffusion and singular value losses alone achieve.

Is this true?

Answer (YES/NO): YES